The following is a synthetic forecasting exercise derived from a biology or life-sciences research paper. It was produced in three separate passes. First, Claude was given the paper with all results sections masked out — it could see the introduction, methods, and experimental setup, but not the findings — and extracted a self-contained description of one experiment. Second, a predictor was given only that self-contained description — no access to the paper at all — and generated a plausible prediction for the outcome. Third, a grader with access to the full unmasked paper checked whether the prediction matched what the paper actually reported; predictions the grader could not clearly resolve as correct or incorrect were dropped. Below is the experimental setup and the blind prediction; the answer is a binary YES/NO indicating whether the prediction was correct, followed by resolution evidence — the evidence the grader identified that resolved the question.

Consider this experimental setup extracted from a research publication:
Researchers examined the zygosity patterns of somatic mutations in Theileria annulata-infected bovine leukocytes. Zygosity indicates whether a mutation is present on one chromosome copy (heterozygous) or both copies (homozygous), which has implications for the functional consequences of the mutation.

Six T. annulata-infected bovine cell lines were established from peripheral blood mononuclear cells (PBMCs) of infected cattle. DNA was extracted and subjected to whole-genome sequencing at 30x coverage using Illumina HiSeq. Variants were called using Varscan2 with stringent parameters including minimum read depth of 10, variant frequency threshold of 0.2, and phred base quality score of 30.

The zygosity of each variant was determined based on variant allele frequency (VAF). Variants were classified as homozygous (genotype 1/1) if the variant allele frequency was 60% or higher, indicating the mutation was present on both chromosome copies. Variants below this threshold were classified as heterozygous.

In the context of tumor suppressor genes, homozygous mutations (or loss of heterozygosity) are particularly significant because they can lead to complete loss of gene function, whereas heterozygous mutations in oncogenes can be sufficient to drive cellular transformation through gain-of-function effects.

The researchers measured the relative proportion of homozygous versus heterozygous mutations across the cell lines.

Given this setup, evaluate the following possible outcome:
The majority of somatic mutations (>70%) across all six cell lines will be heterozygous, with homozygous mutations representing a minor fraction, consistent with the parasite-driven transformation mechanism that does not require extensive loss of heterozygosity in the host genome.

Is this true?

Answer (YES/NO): YES